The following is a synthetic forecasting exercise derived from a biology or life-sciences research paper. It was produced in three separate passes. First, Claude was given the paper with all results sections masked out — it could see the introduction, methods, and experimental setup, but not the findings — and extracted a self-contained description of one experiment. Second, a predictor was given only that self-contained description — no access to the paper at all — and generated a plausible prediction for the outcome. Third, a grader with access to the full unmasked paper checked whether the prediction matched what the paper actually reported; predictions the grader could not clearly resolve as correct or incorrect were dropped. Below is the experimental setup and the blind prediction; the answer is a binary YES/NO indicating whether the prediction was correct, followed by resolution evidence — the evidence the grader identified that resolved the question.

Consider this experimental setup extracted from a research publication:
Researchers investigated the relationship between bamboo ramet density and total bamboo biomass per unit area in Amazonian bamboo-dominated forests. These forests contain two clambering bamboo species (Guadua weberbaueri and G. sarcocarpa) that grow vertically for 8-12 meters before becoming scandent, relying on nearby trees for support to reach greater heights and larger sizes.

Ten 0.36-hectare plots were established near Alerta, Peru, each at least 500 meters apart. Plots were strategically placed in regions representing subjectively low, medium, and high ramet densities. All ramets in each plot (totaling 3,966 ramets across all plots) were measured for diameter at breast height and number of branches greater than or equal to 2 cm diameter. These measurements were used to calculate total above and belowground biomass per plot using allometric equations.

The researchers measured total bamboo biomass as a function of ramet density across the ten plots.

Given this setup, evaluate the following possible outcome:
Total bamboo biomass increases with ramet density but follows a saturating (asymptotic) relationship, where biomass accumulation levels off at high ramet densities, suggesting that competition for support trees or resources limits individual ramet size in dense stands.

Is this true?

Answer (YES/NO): NO